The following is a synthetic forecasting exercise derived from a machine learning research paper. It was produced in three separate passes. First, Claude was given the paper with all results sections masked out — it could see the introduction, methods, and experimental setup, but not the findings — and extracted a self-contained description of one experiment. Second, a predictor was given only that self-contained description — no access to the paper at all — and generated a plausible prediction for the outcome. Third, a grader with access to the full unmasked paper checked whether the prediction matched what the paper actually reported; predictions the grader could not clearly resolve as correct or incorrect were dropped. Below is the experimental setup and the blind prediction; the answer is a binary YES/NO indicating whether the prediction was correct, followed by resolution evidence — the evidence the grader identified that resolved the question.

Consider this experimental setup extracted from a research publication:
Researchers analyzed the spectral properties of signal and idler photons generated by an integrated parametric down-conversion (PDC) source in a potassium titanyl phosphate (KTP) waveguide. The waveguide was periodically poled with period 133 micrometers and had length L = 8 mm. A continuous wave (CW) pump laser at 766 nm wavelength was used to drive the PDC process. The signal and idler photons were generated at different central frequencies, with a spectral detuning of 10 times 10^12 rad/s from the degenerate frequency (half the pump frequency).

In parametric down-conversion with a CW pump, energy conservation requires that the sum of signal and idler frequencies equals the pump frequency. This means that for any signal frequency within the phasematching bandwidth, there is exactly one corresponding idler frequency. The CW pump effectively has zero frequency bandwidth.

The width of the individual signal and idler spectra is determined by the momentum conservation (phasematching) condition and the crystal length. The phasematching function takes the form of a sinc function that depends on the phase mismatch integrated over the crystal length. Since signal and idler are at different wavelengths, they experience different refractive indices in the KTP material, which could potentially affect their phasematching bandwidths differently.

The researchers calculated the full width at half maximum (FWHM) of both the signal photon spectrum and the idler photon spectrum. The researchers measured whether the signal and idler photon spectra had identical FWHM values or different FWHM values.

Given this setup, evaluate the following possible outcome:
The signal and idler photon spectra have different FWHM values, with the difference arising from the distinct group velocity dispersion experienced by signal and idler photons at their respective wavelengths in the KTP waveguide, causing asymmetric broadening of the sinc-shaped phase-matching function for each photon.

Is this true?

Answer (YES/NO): NO